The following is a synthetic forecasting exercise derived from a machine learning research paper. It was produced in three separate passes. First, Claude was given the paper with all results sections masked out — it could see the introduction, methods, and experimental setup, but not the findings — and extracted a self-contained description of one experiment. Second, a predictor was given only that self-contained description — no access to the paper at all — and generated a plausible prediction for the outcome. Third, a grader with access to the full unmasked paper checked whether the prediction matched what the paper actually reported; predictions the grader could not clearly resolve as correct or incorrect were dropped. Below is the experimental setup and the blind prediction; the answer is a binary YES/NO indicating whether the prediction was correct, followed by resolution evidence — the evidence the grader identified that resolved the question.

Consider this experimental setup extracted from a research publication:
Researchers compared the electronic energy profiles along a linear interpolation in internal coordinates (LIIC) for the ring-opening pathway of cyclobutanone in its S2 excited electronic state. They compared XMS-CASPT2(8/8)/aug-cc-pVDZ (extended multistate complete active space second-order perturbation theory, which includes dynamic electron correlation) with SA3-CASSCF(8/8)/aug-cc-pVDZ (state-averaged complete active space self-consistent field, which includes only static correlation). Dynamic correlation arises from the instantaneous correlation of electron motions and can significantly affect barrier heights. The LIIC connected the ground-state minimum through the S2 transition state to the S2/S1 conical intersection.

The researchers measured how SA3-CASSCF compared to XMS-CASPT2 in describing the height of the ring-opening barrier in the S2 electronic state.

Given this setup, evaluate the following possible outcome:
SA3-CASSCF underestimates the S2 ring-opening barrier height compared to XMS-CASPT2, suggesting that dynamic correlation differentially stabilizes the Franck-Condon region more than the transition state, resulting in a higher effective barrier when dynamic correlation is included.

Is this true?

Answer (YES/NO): YES